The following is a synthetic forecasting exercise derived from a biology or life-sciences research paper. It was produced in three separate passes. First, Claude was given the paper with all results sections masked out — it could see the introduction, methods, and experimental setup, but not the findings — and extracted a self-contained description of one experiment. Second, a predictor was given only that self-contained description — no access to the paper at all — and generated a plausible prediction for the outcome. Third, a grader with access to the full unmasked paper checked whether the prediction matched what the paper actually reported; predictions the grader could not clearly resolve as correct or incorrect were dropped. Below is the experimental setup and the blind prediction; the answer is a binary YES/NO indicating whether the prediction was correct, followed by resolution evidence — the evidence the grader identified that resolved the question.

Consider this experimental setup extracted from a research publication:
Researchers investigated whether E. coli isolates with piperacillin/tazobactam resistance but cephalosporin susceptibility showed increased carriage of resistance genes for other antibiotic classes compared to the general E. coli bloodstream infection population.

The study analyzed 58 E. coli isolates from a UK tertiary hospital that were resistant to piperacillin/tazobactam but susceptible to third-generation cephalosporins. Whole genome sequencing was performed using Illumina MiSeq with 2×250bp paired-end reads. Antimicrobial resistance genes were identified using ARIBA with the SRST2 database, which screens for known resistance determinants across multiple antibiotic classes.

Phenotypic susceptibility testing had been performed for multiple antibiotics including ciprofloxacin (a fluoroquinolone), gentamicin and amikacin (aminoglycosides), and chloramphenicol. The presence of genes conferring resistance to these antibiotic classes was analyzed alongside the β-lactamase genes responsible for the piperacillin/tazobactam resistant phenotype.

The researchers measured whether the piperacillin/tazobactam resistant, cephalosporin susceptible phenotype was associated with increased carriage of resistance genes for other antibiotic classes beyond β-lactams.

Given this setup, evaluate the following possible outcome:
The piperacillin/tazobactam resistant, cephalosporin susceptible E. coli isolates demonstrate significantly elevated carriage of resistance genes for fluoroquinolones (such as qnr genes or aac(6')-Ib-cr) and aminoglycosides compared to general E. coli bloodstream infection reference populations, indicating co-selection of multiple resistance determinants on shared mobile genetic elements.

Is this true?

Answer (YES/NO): NO